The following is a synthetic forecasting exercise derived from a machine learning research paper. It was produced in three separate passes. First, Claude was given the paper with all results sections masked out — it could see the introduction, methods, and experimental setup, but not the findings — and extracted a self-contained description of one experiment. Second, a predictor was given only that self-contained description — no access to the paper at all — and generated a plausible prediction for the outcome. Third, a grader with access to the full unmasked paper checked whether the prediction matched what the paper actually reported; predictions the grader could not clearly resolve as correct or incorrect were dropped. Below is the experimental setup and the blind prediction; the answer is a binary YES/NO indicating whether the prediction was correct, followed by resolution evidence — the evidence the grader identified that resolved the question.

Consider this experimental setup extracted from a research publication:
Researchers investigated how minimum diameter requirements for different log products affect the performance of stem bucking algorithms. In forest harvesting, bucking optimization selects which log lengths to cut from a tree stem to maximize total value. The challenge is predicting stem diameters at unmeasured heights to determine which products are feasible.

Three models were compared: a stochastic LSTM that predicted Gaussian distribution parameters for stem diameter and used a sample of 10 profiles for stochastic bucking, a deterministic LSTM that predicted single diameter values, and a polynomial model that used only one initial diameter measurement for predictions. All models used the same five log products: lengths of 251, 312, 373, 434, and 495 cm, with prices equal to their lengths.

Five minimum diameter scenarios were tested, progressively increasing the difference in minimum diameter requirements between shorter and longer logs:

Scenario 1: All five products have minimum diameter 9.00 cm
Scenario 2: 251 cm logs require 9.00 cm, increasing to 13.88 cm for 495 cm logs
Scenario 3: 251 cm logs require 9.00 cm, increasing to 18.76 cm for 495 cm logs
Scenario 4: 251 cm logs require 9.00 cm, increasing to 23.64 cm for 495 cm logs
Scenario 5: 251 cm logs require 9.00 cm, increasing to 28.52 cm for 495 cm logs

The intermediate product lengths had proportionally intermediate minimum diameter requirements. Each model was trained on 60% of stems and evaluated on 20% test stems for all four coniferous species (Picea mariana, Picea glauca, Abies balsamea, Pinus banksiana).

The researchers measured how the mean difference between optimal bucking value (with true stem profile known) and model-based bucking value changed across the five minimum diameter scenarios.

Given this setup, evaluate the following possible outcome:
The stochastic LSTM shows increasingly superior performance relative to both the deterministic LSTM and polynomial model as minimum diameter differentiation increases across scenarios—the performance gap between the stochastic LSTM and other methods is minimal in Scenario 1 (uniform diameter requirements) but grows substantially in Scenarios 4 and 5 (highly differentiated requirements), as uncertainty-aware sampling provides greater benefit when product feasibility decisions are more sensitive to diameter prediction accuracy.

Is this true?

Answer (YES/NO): NO